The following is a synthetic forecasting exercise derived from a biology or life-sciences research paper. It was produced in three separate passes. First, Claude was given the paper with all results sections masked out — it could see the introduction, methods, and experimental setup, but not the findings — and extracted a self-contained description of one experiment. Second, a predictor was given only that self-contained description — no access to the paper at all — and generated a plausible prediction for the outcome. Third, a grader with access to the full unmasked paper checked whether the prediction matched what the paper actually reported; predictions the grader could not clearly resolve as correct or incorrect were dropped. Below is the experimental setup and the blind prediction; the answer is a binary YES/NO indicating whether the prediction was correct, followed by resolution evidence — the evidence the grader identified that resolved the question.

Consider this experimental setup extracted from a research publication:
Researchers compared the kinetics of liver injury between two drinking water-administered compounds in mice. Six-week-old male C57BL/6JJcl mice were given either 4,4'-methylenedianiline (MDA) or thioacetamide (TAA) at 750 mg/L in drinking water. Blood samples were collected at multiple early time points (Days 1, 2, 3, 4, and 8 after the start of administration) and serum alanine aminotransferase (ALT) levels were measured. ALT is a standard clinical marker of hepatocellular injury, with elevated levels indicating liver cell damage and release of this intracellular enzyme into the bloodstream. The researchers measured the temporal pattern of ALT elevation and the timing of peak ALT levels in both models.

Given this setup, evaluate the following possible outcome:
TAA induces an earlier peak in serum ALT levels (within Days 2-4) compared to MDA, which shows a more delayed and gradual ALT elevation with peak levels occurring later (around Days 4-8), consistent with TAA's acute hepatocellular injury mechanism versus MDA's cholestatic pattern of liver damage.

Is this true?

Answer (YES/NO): NO